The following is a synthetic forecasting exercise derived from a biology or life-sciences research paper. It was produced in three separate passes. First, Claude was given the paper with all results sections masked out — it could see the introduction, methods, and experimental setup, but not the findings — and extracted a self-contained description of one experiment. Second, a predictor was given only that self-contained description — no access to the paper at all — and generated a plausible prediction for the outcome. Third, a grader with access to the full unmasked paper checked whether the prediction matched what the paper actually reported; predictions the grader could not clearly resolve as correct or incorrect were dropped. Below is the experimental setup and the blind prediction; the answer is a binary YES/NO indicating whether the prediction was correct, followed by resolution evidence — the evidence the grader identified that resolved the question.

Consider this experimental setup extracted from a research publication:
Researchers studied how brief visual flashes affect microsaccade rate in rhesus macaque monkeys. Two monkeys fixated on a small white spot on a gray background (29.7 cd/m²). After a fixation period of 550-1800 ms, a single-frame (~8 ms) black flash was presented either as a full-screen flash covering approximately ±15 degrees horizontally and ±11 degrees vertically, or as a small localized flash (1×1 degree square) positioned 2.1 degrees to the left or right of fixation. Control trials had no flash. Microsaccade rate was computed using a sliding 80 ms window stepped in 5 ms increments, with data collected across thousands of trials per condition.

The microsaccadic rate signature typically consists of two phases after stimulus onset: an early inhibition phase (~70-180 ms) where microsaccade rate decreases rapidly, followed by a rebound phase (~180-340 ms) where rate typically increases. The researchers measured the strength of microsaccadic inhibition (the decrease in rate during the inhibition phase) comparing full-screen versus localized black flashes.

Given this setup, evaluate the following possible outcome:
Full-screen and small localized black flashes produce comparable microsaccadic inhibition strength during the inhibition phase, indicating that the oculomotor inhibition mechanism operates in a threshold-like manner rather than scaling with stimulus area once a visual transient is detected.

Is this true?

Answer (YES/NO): YES